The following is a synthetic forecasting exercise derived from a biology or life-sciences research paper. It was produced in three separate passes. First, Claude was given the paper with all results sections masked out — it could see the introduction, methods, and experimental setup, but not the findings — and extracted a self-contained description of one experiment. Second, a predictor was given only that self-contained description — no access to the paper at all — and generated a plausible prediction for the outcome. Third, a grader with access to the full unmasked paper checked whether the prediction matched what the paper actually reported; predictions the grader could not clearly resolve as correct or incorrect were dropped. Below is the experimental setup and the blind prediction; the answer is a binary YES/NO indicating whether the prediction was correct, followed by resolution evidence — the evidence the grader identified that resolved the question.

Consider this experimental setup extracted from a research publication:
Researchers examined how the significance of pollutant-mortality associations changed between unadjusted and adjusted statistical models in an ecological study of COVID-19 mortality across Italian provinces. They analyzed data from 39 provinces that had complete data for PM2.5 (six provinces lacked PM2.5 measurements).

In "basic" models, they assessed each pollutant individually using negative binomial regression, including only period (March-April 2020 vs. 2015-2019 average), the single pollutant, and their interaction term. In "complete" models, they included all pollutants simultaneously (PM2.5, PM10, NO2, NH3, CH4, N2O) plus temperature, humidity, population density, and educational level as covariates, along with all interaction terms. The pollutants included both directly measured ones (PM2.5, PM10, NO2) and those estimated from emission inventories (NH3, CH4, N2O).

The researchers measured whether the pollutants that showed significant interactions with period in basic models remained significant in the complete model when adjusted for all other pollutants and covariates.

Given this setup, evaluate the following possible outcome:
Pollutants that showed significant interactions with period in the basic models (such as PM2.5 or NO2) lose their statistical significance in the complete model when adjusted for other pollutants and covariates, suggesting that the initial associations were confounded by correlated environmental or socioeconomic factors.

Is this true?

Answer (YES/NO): NO